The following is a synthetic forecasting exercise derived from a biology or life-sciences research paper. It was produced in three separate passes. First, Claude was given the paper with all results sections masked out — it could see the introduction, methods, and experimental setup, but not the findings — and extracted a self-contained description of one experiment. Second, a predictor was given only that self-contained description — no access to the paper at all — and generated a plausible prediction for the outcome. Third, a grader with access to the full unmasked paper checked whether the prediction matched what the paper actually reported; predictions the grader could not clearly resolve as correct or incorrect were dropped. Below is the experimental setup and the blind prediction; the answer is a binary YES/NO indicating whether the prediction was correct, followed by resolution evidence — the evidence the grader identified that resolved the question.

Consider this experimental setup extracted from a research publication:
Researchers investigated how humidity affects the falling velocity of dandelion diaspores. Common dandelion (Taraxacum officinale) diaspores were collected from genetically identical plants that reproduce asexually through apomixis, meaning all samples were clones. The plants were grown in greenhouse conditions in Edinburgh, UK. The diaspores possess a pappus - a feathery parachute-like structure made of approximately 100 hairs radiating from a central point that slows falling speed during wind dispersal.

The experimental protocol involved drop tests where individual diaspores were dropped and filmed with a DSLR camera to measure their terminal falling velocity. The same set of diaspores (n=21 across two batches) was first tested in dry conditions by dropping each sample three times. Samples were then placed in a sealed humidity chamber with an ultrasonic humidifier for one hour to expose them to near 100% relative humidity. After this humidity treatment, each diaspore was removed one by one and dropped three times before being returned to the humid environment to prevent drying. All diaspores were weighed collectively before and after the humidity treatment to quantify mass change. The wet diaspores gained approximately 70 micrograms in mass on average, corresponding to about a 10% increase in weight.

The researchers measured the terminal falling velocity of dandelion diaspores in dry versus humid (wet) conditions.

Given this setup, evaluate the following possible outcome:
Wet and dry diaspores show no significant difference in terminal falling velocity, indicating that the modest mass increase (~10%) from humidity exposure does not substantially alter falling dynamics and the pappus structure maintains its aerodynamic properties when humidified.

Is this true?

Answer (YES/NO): NO